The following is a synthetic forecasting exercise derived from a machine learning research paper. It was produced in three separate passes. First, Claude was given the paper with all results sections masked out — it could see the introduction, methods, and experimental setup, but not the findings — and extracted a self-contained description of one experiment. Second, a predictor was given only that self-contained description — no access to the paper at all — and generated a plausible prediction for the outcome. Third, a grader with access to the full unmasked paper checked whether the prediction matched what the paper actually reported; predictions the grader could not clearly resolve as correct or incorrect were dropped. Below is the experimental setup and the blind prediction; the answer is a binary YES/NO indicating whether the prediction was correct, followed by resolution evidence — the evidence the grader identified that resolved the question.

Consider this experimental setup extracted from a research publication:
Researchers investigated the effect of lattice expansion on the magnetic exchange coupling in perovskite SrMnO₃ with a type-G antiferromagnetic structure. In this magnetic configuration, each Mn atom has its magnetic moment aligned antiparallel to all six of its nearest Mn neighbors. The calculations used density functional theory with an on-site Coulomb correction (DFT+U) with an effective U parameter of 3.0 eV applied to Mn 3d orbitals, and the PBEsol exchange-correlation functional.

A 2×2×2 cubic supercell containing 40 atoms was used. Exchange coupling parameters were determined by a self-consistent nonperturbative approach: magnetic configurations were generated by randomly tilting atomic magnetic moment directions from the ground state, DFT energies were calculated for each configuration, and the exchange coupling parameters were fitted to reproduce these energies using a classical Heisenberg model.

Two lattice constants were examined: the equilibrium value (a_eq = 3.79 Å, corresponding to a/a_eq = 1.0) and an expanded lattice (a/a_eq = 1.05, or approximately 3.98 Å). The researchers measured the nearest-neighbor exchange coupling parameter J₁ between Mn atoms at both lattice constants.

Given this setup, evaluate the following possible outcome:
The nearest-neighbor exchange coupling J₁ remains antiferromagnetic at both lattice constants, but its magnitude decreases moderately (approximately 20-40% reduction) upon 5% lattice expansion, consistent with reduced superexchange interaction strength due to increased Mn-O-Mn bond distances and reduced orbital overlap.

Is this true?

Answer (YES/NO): NO